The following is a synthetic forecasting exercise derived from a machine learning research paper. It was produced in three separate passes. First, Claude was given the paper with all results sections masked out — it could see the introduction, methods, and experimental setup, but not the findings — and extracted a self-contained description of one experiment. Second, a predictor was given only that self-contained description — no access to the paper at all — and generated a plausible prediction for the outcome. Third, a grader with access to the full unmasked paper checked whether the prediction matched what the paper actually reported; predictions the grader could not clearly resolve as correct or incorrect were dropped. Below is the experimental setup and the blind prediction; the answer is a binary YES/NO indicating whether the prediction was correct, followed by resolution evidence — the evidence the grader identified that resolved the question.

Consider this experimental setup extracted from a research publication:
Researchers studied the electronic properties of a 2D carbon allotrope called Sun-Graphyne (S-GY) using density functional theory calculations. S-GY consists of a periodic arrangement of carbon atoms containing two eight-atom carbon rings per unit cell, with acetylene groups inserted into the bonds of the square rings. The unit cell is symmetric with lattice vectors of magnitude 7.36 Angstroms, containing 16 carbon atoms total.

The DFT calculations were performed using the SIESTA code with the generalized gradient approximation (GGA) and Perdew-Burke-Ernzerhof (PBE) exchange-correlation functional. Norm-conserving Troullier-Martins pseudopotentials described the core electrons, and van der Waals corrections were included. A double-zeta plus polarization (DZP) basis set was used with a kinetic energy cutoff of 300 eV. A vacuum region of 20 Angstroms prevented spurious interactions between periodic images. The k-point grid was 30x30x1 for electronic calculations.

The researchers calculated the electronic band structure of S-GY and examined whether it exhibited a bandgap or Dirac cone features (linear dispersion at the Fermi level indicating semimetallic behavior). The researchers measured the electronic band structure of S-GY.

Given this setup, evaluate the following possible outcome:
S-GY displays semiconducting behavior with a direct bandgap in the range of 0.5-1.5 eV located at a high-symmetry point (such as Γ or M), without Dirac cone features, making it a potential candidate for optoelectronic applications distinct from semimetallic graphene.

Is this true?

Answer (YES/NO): NO